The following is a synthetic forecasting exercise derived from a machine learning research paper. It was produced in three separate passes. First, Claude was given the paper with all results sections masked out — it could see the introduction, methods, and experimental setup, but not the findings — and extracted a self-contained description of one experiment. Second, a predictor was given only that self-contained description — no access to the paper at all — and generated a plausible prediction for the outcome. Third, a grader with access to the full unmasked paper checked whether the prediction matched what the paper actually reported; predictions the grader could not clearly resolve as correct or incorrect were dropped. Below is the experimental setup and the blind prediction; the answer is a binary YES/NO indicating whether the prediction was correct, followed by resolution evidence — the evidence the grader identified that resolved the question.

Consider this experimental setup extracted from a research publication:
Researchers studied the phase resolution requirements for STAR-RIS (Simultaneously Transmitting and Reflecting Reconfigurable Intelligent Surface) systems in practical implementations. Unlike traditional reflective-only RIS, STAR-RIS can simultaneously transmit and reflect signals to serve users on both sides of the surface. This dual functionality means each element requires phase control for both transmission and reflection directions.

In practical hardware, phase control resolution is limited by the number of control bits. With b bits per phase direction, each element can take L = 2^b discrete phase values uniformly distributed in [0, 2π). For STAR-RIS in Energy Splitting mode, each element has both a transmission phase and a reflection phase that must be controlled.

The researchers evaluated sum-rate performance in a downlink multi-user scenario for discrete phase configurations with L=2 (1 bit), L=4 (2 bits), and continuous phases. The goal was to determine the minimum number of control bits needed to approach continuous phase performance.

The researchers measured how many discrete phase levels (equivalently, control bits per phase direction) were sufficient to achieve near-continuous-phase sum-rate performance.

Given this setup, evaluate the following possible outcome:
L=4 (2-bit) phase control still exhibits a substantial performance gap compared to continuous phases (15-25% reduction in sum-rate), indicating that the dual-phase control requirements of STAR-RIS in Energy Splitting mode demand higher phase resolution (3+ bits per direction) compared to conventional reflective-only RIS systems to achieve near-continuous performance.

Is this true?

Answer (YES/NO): NO